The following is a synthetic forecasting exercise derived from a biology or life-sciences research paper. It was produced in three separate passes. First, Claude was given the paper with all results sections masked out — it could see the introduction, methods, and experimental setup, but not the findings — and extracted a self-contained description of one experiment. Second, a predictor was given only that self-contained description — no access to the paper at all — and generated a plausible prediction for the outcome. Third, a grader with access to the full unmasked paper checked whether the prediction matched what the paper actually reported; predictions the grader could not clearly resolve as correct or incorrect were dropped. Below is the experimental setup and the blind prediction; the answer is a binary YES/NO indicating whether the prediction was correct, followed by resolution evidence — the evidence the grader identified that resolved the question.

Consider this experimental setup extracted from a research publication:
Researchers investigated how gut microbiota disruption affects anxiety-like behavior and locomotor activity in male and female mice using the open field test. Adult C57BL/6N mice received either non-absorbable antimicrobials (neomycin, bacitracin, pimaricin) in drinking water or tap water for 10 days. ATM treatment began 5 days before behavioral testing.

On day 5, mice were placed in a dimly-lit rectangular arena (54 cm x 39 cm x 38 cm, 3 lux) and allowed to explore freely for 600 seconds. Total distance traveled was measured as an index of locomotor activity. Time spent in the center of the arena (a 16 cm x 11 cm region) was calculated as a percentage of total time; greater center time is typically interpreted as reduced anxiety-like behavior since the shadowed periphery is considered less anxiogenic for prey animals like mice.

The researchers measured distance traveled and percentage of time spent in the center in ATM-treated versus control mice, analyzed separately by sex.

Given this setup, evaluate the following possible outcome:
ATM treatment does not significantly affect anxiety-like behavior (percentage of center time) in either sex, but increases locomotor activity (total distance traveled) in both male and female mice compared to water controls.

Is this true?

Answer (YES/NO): NO